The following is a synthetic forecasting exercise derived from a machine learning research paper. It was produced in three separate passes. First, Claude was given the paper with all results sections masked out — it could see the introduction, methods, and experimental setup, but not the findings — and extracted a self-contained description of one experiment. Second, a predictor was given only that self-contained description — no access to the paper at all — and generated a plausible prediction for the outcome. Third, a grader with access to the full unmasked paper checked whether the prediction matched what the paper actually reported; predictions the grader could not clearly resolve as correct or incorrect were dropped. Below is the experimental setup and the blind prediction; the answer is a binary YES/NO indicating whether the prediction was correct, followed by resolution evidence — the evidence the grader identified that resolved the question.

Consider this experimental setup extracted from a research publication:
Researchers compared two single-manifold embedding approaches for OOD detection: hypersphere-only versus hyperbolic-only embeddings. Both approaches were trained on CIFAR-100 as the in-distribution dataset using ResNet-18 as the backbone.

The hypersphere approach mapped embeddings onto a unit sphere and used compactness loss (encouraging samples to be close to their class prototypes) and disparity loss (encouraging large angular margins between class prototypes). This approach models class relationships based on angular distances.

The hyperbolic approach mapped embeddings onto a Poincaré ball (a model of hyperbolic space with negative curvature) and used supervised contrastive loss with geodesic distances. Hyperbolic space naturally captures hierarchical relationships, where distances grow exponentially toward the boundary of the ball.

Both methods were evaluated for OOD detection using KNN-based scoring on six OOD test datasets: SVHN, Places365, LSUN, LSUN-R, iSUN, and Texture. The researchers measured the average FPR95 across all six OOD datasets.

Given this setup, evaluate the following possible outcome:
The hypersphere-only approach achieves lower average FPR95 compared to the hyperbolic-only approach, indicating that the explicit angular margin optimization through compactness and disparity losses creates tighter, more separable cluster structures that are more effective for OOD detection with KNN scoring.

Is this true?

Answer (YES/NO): YES